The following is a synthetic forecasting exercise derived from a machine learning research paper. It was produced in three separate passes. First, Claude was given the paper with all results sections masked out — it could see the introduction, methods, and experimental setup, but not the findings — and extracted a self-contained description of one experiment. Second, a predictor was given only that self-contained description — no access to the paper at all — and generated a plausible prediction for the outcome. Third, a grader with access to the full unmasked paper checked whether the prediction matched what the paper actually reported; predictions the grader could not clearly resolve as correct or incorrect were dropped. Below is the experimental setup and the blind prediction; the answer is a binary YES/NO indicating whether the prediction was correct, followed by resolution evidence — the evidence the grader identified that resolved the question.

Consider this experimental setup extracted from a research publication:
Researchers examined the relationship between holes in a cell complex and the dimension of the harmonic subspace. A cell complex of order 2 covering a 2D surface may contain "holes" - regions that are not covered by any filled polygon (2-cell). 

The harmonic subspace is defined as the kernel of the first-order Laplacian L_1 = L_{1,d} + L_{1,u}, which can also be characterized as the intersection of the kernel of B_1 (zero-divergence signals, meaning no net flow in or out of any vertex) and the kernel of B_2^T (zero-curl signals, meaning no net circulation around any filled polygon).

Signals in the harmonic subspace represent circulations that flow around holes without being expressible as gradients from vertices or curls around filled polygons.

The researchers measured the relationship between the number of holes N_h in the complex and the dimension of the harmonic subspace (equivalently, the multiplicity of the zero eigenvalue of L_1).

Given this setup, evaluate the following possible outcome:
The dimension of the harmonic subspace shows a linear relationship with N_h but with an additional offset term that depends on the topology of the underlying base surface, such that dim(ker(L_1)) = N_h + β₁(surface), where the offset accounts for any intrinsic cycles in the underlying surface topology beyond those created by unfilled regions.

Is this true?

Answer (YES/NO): NO